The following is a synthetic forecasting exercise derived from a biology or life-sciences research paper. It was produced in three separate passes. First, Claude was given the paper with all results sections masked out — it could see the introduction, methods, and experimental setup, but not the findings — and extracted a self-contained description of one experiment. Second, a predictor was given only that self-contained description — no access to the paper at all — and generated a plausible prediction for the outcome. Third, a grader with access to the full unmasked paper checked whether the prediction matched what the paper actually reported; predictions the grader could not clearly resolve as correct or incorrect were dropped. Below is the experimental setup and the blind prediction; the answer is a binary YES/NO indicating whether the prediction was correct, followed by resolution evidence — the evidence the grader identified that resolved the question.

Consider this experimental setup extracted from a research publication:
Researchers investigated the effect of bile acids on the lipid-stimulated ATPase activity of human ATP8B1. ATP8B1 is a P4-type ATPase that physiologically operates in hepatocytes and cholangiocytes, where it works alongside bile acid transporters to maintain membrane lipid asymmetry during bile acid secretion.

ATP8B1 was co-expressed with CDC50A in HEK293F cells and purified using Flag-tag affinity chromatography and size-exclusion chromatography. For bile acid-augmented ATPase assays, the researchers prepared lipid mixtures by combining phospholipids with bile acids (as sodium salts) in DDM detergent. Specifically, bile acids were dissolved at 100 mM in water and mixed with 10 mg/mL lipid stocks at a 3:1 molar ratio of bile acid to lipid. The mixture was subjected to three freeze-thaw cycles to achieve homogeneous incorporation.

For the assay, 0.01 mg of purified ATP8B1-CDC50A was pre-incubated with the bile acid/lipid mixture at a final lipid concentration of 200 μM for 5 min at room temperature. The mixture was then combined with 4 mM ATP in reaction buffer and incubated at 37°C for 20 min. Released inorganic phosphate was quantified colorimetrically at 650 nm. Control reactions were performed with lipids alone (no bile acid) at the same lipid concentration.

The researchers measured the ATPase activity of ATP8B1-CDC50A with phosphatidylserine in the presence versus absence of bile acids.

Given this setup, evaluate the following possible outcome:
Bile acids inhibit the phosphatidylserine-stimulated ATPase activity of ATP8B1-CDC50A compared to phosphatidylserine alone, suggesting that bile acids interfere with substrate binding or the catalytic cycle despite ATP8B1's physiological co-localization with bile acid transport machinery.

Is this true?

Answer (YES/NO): NO